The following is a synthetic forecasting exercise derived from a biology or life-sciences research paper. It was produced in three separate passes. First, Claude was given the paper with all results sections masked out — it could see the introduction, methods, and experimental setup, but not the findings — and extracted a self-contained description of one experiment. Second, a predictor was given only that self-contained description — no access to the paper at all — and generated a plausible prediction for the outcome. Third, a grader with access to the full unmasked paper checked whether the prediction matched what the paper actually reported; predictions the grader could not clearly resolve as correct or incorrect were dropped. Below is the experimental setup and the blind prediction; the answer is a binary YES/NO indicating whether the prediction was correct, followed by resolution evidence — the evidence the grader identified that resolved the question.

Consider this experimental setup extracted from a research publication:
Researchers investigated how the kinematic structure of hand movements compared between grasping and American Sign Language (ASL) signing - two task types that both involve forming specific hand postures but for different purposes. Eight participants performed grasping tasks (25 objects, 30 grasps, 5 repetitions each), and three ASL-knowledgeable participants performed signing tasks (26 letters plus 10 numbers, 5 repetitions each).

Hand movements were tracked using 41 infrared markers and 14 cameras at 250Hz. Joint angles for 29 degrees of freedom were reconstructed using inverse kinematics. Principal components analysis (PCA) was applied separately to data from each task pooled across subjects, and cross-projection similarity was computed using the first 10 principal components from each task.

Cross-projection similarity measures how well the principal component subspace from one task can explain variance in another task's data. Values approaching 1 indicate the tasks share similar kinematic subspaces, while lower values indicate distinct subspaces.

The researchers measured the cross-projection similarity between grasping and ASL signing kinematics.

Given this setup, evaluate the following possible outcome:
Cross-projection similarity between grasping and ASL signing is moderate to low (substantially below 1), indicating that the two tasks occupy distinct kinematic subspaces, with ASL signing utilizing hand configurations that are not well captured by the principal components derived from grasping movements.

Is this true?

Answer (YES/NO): NO